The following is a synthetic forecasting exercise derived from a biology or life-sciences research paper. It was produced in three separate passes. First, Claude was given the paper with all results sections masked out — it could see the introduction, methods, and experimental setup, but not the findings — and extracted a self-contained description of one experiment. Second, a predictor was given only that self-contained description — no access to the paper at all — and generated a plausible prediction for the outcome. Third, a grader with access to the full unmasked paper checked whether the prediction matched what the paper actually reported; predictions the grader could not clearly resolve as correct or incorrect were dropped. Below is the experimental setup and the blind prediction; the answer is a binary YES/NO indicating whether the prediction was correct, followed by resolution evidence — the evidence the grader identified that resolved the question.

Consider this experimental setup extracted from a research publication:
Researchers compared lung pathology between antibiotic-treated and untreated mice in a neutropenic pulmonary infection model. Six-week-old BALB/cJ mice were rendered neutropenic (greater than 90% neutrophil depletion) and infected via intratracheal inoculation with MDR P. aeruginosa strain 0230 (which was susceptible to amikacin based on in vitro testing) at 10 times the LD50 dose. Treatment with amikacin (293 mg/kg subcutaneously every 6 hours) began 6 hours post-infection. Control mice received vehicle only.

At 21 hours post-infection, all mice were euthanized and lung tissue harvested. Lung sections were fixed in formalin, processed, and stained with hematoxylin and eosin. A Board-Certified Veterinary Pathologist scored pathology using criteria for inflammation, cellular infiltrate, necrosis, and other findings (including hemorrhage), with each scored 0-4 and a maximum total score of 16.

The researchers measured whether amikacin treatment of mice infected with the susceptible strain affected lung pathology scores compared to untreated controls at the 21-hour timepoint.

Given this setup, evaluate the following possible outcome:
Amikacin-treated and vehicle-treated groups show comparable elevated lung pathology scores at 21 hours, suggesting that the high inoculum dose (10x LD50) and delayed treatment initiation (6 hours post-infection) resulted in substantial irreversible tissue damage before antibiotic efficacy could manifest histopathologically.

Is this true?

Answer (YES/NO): YES